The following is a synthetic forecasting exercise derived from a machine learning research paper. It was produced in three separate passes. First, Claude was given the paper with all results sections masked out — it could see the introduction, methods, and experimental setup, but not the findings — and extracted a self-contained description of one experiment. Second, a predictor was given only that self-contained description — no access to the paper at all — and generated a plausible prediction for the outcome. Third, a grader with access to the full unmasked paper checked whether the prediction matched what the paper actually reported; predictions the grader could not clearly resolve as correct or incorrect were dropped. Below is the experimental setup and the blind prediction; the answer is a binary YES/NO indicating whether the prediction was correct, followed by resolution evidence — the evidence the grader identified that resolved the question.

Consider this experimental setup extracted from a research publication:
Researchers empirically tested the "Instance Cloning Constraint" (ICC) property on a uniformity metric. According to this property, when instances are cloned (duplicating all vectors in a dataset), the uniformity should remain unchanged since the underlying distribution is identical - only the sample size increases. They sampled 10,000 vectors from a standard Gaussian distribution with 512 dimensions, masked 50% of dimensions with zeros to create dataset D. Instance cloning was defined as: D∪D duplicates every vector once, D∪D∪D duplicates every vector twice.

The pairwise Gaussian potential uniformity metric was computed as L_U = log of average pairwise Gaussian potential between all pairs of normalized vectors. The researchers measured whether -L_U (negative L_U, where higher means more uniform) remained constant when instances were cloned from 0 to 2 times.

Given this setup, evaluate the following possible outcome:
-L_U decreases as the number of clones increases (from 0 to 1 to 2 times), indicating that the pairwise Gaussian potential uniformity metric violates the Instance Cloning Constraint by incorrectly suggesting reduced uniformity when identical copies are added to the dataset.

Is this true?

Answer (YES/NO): YES